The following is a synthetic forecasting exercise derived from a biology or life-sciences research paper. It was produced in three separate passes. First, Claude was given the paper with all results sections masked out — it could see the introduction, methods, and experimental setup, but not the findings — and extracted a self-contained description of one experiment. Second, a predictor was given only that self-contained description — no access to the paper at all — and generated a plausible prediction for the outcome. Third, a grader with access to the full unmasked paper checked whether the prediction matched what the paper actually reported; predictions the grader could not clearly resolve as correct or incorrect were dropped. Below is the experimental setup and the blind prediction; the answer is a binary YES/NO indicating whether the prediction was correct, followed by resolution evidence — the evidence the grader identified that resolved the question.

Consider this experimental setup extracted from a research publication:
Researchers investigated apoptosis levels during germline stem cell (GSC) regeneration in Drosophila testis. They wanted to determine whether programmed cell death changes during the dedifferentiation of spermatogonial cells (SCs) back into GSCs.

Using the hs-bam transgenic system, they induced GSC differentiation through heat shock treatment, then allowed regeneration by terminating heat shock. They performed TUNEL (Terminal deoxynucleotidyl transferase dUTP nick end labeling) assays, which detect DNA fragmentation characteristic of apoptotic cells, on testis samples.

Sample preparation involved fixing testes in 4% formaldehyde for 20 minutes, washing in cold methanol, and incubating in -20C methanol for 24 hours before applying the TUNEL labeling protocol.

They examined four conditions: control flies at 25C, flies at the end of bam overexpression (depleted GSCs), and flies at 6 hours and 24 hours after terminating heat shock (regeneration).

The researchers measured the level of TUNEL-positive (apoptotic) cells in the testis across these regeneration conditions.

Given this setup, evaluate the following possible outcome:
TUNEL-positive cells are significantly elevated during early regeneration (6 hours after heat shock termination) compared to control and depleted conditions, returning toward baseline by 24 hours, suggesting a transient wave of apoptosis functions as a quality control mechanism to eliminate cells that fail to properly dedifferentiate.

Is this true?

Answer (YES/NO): NO